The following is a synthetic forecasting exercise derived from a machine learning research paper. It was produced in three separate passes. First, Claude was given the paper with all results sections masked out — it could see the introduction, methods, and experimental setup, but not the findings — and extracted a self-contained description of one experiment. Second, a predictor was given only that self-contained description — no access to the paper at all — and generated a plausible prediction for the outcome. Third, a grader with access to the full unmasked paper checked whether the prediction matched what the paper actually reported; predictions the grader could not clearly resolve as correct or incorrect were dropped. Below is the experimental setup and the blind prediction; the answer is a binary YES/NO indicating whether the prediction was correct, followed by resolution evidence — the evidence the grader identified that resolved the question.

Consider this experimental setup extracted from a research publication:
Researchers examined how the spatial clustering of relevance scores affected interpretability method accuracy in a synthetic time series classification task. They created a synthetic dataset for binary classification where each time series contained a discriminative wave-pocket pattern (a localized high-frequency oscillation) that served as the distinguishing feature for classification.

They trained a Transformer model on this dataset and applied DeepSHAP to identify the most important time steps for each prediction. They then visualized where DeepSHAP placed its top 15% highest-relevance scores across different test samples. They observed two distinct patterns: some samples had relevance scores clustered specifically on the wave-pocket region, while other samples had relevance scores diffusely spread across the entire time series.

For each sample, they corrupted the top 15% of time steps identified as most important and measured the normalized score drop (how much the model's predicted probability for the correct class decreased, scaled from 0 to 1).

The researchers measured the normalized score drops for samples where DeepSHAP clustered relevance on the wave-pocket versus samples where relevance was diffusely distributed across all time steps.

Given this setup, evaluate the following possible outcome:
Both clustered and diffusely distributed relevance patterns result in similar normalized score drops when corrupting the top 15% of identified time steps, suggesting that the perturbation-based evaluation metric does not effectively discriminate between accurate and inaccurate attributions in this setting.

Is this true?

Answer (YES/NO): NO